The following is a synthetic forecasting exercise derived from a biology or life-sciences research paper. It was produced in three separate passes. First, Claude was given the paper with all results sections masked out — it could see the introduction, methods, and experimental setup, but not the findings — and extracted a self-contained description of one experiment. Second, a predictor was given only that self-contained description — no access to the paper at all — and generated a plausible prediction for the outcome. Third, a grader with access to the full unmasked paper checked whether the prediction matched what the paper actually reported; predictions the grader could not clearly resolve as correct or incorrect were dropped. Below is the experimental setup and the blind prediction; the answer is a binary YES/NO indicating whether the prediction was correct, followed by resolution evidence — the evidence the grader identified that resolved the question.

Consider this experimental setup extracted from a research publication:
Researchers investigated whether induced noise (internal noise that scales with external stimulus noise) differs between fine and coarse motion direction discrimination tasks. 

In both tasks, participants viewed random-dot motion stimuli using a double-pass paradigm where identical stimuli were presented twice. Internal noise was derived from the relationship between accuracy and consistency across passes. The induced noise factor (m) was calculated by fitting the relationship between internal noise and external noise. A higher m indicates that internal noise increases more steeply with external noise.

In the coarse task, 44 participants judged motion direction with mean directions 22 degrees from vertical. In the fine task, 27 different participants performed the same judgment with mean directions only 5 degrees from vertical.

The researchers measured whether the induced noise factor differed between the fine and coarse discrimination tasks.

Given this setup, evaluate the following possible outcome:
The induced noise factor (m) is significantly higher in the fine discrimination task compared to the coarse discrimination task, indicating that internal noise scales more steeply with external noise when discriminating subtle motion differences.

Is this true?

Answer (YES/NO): NO